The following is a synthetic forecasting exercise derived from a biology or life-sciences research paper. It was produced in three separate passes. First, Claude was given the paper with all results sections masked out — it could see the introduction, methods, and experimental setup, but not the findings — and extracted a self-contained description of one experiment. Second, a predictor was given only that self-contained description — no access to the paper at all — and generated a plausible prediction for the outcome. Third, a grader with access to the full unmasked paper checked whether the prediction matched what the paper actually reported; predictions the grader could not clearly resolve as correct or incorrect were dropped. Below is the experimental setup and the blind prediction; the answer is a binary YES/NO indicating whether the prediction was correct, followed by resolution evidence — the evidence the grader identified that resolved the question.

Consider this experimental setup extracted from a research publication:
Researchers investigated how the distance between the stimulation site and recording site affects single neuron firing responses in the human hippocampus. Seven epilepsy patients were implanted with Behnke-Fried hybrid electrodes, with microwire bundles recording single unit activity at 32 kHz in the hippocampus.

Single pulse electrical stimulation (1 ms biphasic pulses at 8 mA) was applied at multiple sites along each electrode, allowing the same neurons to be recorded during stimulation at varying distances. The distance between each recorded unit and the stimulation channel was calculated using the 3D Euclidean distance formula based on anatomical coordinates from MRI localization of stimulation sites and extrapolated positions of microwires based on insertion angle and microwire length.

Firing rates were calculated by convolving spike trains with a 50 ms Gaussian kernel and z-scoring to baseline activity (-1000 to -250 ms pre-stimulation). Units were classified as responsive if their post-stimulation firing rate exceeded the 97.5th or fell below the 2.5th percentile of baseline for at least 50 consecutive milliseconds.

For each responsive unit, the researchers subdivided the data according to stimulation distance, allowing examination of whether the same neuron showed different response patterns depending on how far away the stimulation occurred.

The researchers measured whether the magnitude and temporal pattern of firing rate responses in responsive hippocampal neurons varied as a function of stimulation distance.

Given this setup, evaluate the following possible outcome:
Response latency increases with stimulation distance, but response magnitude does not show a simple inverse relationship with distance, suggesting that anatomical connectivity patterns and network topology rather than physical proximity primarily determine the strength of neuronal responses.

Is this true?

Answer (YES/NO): NO